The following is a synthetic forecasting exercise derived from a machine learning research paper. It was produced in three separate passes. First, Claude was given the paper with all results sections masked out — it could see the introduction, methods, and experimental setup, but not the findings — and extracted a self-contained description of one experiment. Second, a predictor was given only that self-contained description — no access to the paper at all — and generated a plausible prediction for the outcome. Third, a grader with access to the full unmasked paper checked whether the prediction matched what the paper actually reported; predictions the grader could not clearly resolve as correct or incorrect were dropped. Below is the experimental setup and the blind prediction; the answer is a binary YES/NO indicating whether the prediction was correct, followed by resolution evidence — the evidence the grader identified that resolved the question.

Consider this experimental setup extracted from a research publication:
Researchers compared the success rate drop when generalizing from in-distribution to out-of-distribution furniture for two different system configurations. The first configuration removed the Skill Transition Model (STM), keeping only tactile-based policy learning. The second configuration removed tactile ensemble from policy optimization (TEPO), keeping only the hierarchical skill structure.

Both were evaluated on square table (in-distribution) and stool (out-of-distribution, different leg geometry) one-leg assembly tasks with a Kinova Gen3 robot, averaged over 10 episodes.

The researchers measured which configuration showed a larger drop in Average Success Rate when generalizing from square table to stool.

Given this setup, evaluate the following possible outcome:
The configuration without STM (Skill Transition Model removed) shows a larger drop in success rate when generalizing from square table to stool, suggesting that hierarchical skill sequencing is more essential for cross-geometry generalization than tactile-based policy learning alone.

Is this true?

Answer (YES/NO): NO